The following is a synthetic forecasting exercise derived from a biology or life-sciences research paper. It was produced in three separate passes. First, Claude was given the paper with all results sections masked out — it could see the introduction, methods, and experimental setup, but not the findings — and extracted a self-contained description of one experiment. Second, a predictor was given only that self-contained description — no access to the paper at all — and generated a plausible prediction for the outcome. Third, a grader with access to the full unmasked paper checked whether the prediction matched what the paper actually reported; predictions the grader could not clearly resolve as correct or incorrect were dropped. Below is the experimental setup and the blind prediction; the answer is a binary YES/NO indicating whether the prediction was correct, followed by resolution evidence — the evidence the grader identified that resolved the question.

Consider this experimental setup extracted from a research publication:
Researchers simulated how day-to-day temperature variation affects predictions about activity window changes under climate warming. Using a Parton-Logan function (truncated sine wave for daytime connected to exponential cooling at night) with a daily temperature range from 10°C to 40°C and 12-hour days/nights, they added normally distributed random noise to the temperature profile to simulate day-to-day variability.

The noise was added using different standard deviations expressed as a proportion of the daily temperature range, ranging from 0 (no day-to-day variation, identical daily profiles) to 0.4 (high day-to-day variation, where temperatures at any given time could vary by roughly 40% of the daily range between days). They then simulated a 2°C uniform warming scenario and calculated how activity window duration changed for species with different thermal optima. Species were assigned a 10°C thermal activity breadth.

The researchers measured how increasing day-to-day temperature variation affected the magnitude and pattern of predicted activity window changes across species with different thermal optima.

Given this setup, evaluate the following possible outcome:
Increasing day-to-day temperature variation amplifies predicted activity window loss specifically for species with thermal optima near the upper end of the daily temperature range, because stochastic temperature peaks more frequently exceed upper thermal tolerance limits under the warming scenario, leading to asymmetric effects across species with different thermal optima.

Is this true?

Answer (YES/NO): NO